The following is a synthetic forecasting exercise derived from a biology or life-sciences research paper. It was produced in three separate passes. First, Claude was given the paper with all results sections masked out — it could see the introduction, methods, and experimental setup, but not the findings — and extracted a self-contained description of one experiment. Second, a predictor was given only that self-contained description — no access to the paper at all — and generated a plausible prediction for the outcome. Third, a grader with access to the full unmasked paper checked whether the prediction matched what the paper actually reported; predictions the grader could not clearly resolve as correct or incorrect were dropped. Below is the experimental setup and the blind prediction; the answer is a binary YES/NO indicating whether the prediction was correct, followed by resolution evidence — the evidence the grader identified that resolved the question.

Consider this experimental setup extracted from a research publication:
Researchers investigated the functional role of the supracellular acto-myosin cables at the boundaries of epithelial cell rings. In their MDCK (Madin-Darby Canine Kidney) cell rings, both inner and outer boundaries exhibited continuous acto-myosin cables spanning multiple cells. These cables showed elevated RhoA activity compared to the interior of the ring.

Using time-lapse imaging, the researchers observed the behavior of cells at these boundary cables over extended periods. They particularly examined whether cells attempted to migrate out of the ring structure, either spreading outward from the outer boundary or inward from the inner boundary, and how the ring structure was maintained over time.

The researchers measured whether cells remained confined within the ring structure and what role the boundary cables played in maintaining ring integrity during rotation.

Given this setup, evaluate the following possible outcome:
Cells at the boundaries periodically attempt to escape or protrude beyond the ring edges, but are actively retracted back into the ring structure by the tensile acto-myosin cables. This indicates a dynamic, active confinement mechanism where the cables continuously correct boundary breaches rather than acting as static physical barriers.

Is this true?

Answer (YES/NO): NO